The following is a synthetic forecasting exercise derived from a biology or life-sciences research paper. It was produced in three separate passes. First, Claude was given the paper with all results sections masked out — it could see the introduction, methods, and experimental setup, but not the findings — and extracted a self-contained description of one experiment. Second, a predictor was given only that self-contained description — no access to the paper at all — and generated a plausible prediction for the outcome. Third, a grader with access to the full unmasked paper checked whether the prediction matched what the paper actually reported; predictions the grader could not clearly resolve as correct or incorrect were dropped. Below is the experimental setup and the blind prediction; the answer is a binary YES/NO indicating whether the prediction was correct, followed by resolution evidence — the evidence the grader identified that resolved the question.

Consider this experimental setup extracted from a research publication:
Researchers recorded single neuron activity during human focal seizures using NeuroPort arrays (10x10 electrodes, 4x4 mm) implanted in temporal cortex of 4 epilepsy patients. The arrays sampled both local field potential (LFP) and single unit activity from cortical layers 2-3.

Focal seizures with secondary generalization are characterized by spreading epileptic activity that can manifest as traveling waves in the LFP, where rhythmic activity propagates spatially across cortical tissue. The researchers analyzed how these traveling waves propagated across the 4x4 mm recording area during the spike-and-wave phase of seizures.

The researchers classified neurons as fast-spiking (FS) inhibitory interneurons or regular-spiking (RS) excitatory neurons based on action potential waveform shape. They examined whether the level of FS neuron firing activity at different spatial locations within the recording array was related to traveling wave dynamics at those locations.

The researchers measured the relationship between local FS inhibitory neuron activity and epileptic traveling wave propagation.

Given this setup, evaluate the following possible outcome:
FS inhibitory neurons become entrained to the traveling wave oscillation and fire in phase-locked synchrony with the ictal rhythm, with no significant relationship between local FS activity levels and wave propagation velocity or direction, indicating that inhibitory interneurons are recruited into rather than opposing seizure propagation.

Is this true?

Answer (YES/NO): NO